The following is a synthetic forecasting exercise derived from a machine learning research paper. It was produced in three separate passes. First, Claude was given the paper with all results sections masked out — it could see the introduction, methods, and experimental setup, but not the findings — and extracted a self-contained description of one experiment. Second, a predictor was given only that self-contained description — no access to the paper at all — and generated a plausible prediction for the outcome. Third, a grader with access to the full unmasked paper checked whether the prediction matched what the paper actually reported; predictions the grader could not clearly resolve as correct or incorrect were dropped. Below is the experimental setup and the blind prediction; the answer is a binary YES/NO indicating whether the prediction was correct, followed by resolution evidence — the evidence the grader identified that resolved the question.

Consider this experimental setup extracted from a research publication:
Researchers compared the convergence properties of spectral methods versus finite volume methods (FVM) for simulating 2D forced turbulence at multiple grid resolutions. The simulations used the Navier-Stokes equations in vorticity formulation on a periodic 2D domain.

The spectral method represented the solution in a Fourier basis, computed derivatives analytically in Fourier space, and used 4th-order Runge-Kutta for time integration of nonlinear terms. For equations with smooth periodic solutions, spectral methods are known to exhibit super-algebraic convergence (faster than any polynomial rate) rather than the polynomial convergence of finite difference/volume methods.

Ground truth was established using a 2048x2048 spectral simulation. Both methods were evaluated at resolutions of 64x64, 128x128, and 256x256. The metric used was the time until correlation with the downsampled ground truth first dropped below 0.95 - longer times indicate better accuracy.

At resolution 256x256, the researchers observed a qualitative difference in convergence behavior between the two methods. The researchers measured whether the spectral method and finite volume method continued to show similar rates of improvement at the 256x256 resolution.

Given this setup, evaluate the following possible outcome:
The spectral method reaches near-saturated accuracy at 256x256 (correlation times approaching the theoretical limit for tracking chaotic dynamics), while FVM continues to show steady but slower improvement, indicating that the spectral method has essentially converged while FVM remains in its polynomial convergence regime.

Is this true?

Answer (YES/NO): NO